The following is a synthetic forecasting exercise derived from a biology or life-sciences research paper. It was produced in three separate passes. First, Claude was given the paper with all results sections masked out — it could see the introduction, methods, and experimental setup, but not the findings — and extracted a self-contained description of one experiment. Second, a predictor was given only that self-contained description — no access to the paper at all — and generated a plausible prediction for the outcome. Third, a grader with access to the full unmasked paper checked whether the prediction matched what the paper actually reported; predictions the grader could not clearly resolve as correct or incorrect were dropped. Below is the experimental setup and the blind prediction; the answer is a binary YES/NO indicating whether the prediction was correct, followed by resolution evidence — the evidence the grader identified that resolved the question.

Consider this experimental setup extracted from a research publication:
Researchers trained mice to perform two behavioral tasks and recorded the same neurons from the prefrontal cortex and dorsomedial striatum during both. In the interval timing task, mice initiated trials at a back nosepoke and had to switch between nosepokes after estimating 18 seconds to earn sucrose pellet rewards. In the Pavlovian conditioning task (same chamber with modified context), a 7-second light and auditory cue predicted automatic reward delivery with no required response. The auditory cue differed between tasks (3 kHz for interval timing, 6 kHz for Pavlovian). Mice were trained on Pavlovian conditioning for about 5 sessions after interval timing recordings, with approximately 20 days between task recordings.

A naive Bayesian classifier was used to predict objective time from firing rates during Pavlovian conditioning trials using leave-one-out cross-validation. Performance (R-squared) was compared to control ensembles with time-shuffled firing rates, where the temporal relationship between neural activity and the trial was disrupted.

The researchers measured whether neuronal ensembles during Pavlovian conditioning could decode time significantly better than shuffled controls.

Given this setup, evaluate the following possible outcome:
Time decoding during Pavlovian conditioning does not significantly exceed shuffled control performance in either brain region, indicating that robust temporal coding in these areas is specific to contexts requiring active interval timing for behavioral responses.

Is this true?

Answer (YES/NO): NO